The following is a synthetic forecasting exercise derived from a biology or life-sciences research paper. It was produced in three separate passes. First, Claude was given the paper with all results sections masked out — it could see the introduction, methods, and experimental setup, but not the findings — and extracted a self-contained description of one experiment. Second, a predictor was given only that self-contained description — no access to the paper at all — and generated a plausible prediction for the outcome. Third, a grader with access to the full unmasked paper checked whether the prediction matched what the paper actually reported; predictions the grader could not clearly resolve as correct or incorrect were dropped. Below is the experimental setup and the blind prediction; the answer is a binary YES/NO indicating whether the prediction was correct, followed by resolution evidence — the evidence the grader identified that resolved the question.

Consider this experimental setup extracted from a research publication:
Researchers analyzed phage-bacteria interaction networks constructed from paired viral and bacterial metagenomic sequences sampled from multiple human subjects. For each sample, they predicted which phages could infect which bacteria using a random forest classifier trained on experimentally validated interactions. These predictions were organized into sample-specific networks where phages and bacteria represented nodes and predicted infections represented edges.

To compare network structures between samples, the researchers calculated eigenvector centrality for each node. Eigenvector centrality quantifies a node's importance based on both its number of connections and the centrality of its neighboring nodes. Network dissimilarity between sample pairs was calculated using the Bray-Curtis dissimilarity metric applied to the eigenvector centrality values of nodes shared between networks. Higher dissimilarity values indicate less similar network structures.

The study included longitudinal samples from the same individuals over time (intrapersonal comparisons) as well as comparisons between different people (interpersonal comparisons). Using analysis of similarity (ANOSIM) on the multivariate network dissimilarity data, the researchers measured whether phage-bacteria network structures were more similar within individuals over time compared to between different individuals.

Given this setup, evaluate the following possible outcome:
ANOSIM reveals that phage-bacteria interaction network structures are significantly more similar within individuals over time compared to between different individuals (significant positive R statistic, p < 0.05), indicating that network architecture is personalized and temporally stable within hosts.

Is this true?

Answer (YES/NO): YES